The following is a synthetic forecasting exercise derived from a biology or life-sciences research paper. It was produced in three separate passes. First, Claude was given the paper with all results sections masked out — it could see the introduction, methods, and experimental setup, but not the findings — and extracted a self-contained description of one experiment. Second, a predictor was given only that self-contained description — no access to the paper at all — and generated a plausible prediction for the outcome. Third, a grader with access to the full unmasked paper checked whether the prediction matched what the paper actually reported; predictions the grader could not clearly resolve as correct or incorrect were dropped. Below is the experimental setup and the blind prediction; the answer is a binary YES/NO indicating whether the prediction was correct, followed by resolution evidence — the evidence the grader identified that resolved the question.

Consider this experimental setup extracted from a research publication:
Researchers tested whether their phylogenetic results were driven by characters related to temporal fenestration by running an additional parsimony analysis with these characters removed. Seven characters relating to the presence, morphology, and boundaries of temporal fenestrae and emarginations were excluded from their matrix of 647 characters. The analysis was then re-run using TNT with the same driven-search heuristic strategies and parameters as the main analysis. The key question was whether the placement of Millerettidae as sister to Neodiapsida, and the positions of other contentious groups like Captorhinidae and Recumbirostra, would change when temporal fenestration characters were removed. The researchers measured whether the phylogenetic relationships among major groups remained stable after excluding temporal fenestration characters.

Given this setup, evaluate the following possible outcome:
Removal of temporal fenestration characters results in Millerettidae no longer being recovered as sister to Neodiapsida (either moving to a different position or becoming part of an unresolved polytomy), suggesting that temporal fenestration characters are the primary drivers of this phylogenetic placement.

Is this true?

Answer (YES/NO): NO